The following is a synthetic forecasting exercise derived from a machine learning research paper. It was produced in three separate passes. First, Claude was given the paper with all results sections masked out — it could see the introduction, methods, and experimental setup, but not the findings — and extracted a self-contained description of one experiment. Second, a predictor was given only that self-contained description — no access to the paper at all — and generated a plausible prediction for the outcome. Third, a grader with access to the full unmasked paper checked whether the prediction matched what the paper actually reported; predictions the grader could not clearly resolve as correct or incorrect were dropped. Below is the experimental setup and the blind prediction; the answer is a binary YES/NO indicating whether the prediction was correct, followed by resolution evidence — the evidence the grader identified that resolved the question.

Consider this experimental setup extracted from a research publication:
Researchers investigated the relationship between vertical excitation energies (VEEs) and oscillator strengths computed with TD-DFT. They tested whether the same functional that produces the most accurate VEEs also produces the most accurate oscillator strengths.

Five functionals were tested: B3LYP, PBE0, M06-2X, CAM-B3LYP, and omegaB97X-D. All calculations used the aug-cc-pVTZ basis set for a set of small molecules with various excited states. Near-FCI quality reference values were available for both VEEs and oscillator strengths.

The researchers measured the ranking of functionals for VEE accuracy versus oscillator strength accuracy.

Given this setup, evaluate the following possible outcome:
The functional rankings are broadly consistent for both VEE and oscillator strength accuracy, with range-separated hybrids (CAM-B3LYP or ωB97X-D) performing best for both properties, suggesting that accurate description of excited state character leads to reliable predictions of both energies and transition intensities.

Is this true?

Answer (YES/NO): YES